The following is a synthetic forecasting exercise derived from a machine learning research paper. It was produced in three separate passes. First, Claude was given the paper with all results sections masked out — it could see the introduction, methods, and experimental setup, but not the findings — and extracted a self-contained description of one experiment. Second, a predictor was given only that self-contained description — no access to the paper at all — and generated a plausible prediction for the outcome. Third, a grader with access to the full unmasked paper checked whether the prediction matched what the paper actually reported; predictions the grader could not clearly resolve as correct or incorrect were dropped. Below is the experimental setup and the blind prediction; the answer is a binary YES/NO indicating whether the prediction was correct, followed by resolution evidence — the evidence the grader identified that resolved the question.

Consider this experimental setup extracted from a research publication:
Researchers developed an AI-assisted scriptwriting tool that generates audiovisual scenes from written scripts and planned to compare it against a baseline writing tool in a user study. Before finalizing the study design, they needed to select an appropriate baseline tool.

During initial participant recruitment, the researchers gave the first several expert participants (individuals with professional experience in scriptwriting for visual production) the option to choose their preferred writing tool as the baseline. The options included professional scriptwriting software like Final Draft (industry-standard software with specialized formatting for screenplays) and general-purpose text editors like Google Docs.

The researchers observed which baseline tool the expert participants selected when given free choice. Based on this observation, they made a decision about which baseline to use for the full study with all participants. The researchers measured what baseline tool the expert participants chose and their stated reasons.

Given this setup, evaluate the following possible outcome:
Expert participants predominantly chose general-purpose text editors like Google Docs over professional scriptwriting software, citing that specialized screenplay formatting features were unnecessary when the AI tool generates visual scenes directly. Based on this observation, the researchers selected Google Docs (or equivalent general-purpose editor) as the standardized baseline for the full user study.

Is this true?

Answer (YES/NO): NO